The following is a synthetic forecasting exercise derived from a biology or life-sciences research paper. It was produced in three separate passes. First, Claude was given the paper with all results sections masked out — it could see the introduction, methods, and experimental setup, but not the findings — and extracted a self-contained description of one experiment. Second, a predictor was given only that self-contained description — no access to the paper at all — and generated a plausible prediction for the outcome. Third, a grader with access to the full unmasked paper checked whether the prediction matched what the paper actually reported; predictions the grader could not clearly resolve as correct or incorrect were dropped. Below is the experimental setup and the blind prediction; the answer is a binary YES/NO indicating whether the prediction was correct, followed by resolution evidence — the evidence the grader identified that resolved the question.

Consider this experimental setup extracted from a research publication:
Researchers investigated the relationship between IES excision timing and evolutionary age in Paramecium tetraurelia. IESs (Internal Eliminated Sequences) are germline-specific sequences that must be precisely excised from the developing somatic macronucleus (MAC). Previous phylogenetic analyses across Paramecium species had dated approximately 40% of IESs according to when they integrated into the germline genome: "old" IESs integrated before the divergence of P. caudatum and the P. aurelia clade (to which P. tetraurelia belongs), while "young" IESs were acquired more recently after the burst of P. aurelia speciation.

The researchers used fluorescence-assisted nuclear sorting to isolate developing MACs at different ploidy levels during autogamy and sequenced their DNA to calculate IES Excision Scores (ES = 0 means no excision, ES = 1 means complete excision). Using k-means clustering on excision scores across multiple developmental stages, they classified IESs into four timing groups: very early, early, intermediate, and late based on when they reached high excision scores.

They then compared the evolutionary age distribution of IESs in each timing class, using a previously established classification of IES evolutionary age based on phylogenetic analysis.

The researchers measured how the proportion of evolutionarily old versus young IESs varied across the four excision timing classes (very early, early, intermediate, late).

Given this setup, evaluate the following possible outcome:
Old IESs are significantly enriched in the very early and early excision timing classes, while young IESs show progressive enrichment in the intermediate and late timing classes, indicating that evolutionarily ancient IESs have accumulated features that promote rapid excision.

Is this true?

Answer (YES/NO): YES